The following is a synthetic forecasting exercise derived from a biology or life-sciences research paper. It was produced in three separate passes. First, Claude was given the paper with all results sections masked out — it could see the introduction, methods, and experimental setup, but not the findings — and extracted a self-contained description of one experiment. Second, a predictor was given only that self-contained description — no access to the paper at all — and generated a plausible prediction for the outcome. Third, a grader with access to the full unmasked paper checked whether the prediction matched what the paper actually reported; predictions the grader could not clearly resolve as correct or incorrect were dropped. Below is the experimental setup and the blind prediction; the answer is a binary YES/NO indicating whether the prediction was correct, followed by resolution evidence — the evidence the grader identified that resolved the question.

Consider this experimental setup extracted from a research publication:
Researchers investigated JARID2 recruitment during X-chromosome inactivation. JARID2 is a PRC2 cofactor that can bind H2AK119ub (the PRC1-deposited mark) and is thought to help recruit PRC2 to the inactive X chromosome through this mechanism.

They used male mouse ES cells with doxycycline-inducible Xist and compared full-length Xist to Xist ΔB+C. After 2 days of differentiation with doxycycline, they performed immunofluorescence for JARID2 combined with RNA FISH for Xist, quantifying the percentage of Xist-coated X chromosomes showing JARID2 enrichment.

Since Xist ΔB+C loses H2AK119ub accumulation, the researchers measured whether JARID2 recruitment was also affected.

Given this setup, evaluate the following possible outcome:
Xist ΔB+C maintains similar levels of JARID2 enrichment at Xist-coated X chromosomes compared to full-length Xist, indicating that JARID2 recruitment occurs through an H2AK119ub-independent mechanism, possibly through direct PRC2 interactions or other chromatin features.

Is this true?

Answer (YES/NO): NO